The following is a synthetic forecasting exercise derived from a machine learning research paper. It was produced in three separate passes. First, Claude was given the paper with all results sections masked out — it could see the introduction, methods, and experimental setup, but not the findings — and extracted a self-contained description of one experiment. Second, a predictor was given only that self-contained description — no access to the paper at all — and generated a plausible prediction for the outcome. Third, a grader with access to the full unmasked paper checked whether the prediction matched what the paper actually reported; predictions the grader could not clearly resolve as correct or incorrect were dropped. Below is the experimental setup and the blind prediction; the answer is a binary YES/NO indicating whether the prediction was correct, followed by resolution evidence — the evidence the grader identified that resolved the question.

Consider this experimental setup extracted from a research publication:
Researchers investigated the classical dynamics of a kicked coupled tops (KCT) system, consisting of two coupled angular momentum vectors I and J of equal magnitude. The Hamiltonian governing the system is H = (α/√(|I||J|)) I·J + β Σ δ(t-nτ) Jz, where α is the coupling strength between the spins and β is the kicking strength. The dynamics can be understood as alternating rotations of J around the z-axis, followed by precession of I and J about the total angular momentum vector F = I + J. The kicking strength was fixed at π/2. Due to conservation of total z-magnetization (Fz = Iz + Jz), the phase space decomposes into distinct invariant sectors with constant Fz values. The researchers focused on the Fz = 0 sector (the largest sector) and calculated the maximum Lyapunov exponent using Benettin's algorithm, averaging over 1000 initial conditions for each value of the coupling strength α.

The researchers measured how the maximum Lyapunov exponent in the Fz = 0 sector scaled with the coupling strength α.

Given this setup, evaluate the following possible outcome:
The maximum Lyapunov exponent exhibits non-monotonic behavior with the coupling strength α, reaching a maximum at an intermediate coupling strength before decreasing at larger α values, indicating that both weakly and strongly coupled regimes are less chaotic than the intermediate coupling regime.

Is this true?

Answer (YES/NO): NO